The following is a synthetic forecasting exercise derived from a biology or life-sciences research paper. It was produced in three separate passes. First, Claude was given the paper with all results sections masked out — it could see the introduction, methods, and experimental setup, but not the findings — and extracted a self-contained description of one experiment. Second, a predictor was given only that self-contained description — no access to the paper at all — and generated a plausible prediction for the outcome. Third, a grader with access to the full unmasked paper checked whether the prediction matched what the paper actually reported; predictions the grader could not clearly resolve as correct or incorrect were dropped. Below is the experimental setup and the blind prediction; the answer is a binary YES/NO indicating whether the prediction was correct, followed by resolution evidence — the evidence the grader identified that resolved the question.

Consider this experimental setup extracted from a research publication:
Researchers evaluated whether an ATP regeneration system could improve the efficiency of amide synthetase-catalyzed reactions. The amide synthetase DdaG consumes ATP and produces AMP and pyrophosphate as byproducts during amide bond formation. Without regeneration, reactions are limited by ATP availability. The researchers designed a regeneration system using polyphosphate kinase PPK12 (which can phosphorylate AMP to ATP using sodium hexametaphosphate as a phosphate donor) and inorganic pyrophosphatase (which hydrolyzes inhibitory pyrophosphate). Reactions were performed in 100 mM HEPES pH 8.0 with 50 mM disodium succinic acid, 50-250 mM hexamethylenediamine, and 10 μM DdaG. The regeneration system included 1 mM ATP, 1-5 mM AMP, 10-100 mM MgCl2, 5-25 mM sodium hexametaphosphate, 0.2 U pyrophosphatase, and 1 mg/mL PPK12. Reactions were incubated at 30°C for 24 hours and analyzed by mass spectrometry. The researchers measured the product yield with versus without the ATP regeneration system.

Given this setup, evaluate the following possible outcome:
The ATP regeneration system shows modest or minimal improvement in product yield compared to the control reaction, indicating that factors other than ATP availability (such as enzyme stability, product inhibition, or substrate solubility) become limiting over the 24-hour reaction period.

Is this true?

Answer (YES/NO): NO